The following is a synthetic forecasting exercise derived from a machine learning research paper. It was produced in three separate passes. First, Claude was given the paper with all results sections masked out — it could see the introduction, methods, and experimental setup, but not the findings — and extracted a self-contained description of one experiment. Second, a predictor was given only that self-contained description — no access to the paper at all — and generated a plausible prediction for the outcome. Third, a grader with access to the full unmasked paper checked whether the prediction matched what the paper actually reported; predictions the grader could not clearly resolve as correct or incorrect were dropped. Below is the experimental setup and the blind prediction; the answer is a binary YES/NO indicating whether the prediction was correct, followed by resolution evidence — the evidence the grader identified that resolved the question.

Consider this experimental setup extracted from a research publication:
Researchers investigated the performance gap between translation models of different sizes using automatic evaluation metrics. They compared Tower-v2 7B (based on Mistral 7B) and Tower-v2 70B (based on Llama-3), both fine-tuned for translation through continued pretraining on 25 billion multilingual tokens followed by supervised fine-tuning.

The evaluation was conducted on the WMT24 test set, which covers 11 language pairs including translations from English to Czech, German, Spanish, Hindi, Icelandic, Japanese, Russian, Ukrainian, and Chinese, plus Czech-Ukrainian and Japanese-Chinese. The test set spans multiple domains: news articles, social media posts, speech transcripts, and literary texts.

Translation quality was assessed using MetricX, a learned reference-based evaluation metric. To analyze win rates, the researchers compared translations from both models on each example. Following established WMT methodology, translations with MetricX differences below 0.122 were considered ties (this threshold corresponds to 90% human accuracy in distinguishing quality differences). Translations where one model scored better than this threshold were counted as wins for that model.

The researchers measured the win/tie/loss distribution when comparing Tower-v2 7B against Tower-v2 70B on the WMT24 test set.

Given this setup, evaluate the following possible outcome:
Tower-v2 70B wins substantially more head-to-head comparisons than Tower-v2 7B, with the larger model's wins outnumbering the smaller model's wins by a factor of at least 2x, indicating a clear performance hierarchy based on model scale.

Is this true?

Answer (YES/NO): NO